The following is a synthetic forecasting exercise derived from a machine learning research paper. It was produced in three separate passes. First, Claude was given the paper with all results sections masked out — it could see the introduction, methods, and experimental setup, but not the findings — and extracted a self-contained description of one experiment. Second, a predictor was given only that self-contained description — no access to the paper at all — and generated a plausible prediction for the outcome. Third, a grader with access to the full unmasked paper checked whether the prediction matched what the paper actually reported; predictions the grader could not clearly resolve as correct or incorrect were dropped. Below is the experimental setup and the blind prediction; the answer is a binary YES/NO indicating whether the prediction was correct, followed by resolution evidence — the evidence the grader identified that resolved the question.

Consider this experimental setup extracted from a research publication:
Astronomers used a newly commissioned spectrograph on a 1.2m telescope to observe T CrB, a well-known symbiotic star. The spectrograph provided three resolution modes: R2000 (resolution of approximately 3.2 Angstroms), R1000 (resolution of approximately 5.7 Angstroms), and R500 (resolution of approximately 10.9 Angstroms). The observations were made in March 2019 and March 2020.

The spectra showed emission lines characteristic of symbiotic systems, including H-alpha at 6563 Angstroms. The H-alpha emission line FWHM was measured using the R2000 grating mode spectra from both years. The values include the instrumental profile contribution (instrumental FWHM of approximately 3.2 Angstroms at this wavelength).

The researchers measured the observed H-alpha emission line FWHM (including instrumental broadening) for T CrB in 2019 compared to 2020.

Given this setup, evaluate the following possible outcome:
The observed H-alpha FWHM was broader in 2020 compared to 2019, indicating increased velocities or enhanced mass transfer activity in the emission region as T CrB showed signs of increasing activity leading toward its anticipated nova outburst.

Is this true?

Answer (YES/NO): NO